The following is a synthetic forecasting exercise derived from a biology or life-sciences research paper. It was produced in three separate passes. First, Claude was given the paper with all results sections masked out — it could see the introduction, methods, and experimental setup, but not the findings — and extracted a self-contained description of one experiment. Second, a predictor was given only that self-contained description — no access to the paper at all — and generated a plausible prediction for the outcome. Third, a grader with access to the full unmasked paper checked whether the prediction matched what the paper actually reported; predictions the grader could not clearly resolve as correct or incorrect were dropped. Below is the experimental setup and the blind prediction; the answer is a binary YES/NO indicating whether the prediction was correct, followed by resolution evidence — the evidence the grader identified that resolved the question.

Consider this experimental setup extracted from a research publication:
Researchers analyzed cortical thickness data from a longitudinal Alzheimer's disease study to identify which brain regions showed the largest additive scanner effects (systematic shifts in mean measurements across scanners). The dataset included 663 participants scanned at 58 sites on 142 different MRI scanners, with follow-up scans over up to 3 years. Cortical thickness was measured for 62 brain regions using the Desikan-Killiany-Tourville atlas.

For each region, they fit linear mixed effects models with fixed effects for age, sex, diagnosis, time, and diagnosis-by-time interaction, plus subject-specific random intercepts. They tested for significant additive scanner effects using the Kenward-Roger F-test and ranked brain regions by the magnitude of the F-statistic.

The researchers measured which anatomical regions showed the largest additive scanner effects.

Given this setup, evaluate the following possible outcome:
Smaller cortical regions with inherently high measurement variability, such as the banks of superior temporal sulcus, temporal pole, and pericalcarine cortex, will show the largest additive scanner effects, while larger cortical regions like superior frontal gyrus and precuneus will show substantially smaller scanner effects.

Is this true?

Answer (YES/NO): NO